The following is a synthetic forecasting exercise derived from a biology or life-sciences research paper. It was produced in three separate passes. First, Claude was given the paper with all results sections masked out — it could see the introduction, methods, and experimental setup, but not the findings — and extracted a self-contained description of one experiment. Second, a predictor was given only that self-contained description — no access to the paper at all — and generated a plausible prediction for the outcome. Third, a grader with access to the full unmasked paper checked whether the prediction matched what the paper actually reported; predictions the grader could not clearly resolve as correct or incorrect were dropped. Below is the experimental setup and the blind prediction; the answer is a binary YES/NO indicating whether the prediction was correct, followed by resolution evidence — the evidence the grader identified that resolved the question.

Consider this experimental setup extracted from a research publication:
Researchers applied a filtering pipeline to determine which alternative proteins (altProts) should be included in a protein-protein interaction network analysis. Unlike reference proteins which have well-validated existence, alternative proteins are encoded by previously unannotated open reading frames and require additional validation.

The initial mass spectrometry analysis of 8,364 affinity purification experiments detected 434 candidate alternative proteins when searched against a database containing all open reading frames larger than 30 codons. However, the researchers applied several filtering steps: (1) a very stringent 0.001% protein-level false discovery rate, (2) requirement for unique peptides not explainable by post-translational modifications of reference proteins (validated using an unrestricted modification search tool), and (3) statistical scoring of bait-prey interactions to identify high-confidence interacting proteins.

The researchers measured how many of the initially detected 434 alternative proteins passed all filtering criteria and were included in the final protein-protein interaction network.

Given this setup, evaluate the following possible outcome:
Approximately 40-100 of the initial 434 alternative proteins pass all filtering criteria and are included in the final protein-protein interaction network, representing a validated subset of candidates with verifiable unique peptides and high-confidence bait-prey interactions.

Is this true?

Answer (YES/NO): NO